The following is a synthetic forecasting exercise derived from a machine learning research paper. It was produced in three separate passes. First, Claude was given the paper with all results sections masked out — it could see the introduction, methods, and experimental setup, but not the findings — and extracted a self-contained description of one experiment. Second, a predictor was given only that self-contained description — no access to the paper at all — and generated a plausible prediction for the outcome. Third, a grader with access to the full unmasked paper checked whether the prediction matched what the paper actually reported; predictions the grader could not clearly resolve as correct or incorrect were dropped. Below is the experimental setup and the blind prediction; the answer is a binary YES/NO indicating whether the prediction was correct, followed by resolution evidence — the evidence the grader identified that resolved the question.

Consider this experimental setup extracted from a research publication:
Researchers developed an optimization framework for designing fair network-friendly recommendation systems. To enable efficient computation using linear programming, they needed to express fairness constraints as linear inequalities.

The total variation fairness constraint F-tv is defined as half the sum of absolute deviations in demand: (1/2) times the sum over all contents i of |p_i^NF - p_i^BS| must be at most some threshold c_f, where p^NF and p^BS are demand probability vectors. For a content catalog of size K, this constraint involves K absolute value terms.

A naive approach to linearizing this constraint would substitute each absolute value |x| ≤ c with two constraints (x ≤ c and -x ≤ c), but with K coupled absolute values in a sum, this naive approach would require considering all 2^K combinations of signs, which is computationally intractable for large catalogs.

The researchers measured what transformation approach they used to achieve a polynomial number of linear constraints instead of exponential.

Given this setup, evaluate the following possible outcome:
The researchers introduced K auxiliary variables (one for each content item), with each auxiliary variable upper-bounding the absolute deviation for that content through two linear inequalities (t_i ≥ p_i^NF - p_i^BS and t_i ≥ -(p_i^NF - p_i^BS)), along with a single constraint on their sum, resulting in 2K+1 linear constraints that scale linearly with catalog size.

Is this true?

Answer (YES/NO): YES